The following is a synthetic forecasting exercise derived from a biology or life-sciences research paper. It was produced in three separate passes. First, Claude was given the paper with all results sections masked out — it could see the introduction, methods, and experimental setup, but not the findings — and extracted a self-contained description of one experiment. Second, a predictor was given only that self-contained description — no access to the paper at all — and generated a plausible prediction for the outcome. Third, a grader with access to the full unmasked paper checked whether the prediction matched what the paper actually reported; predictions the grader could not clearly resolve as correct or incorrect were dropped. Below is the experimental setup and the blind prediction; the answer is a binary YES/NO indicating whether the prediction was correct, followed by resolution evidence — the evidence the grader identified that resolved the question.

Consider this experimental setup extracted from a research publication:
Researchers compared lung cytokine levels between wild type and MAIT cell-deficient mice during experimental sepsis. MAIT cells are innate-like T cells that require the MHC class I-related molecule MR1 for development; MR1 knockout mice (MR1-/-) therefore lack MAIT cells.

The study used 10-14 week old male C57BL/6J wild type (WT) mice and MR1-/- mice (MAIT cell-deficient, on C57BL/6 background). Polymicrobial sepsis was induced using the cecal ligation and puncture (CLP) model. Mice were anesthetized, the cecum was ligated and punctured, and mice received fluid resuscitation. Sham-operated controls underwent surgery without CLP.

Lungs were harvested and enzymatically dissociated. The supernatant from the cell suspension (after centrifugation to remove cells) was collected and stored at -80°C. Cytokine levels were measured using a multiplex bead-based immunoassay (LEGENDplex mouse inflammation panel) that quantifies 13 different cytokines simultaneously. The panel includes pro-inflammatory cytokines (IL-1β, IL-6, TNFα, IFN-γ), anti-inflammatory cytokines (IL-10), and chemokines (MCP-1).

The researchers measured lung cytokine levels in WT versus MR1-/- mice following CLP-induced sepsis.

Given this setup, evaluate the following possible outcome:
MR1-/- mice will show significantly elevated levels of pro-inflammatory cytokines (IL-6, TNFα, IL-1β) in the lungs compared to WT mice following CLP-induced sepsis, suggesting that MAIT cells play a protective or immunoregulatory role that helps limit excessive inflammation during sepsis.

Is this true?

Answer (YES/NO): NO